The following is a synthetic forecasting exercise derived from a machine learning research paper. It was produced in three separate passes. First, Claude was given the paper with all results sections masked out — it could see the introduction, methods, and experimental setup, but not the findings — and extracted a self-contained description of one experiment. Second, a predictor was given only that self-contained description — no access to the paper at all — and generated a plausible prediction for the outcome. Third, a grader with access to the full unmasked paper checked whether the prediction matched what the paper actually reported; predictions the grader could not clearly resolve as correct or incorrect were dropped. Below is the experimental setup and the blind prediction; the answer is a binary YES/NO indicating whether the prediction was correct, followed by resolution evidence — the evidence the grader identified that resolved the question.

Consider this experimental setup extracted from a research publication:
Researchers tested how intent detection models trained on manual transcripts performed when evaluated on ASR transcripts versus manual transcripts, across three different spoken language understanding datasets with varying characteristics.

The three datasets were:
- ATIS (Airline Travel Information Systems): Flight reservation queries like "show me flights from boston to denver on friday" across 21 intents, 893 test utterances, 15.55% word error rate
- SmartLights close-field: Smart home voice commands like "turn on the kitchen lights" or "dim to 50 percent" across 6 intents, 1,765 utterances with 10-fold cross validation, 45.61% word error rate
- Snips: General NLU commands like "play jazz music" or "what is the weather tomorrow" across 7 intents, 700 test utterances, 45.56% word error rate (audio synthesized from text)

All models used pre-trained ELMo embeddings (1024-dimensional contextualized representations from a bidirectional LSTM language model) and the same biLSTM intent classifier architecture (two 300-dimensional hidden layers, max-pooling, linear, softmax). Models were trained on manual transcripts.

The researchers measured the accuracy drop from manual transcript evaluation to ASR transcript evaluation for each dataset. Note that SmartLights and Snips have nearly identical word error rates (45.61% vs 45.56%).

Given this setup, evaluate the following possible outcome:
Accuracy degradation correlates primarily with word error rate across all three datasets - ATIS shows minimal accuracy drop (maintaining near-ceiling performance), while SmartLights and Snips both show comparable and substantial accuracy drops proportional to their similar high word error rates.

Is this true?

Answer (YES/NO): NO